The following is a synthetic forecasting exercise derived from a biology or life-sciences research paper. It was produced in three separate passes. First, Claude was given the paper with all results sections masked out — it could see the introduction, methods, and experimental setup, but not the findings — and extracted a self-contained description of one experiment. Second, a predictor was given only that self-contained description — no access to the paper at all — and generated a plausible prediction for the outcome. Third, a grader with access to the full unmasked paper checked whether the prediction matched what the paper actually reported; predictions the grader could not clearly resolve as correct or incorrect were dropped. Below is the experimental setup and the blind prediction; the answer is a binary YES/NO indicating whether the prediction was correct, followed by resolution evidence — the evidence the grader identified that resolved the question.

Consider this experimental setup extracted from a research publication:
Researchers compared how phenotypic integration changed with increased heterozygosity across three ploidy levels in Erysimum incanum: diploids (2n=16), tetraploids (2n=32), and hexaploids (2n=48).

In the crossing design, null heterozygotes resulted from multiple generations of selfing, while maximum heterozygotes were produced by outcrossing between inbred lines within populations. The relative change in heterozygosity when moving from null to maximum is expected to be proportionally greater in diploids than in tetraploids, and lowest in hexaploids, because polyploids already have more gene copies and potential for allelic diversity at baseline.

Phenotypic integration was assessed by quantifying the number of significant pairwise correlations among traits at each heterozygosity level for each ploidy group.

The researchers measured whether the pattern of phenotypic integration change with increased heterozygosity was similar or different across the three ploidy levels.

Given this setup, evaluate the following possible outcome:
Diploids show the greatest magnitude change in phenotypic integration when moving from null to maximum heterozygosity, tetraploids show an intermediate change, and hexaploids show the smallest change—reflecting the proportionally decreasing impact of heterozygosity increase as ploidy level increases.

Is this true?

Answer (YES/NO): NO